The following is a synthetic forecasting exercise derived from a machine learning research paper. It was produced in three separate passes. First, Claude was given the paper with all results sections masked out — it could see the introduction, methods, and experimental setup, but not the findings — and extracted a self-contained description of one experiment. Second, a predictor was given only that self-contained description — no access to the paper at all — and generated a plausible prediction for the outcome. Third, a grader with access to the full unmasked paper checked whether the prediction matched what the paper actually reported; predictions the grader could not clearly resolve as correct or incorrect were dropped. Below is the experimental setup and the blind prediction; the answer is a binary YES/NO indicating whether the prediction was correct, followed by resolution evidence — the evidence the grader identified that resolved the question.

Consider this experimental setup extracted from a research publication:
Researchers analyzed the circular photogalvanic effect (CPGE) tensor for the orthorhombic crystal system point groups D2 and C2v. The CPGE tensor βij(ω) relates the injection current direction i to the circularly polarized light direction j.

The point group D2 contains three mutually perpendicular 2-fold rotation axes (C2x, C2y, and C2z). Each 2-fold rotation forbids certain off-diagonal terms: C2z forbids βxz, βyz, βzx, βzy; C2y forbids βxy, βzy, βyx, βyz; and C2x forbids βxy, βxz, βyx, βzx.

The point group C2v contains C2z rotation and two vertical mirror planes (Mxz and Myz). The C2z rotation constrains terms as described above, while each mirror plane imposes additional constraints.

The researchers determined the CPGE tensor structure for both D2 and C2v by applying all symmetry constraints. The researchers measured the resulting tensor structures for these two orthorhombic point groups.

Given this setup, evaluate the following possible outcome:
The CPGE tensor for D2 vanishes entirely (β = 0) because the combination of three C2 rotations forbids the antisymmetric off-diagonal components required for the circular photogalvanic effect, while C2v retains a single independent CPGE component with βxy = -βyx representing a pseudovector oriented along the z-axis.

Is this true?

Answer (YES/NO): NO